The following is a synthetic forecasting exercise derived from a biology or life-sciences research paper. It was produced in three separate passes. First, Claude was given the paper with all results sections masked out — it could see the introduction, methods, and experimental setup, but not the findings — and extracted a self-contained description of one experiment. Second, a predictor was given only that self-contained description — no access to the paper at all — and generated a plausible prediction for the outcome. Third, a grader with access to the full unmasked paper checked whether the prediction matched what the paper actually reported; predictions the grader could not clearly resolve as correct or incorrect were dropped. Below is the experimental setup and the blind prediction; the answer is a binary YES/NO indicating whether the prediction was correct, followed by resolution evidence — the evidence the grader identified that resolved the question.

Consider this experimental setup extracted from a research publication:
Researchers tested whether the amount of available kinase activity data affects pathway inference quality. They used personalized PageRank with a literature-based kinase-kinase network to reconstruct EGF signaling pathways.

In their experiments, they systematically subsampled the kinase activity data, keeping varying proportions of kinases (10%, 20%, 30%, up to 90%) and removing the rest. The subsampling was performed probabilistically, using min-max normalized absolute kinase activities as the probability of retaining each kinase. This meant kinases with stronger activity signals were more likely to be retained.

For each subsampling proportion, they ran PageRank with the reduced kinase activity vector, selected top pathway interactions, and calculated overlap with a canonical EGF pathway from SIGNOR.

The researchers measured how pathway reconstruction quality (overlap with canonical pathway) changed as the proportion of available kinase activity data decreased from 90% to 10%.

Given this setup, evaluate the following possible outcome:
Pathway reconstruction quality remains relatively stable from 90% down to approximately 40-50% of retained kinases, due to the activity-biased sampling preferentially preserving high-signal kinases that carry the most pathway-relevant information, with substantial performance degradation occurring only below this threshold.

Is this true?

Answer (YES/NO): NO